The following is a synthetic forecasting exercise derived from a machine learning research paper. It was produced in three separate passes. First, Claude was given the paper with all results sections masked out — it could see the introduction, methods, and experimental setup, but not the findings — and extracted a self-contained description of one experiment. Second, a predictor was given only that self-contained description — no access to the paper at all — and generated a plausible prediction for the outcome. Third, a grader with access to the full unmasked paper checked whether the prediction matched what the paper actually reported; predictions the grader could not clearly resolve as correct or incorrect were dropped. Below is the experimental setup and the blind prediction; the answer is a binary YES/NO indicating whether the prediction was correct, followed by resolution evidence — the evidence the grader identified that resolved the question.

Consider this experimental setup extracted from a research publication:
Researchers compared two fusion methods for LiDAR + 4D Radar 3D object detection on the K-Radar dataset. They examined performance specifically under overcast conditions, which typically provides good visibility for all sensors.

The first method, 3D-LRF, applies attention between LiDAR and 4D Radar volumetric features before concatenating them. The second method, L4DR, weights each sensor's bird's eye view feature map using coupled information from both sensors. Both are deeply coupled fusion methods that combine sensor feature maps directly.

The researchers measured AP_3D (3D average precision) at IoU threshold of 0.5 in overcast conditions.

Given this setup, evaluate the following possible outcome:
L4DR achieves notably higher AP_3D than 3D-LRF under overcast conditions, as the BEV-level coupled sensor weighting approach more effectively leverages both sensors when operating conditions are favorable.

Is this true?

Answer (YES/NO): YES